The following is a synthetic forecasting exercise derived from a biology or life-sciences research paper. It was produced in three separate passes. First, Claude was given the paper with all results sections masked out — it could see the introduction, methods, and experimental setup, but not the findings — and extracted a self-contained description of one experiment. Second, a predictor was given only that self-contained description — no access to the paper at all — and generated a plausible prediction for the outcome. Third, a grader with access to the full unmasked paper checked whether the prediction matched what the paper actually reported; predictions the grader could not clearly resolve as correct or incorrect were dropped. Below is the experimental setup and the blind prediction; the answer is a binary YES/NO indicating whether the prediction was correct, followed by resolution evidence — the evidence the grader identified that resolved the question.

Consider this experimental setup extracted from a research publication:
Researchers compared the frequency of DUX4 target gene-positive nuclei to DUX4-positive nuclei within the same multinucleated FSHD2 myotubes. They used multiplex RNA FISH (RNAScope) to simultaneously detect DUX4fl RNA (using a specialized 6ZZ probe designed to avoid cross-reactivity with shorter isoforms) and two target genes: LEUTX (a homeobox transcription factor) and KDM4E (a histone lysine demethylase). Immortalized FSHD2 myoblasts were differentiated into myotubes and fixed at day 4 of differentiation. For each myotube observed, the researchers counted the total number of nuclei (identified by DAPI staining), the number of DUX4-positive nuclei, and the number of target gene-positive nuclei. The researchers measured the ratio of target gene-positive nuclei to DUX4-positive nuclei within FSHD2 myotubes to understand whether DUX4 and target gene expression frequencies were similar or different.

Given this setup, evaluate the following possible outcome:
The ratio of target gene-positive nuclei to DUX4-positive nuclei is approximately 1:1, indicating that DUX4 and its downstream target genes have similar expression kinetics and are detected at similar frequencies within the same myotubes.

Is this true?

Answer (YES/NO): NO